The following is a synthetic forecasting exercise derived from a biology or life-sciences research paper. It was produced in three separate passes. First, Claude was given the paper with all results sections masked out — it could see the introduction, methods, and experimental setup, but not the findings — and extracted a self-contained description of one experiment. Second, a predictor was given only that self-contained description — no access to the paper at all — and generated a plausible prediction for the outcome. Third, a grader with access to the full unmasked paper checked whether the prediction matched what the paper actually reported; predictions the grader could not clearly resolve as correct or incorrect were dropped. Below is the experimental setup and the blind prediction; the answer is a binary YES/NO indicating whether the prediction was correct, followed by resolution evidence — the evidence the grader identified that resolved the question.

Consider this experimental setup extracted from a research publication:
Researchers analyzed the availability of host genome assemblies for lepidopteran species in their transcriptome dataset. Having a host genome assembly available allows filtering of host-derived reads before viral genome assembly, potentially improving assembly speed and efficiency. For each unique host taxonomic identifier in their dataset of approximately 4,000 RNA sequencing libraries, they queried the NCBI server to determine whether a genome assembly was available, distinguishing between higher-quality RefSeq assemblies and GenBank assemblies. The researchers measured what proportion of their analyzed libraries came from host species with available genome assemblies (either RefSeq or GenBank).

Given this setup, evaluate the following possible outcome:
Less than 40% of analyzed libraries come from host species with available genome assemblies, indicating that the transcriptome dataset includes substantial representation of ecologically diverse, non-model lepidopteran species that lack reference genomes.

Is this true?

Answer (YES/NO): NO